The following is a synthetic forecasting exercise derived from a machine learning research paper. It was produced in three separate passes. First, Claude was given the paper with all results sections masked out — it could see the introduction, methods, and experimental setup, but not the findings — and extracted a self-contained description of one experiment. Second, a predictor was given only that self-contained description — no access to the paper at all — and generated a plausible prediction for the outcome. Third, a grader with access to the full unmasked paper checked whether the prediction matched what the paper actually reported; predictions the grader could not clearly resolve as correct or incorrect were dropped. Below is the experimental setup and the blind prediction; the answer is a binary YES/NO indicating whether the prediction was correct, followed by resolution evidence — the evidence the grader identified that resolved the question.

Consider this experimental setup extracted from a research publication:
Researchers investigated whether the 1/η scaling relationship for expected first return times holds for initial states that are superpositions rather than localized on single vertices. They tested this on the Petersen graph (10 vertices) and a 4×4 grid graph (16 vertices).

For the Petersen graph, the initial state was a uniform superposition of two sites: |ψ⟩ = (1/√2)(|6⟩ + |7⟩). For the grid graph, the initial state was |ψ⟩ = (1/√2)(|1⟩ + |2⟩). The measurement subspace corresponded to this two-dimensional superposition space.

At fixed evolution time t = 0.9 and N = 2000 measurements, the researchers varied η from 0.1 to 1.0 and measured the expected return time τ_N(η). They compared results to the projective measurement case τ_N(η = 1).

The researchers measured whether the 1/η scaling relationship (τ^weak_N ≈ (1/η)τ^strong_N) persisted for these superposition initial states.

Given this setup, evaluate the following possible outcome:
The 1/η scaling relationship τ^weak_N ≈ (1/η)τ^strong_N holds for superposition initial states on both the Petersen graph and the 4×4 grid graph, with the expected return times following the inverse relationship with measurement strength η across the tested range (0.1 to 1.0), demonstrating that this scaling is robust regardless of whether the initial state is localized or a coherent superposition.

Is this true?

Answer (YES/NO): YES